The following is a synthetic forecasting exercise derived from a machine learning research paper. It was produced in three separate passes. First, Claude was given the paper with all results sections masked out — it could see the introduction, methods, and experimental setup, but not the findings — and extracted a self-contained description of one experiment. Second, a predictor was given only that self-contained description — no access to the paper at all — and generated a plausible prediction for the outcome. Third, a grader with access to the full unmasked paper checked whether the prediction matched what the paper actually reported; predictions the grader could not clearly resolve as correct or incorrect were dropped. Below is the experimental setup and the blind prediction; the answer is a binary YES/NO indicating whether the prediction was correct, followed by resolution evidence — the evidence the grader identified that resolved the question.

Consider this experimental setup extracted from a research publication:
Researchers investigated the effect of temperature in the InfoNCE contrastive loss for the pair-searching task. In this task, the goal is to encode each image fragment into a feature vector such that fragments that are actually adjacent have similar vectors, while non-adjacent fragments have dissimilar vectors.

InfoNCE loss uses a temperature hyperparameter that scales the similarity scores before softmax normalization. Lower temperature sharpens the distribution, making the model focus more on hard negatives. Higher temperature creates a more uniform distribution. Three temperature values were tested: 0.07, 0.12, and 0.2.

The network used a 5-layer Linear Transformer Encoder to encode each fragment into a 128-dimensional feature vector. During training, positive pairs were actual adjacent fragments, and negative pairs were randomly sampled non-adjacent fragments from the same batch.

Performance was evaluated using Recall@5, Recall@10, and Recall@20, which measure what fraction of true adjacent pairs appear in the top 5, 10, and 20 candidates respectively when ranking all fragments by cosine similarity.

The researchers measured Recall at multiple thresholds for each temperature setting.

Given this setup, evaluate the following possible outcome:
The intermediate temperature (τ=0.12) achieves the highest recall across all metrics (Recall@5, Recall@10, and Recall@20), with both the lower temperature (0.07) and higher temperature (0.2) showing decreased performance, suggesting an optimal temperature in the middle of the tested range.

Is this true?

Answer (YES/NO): YES